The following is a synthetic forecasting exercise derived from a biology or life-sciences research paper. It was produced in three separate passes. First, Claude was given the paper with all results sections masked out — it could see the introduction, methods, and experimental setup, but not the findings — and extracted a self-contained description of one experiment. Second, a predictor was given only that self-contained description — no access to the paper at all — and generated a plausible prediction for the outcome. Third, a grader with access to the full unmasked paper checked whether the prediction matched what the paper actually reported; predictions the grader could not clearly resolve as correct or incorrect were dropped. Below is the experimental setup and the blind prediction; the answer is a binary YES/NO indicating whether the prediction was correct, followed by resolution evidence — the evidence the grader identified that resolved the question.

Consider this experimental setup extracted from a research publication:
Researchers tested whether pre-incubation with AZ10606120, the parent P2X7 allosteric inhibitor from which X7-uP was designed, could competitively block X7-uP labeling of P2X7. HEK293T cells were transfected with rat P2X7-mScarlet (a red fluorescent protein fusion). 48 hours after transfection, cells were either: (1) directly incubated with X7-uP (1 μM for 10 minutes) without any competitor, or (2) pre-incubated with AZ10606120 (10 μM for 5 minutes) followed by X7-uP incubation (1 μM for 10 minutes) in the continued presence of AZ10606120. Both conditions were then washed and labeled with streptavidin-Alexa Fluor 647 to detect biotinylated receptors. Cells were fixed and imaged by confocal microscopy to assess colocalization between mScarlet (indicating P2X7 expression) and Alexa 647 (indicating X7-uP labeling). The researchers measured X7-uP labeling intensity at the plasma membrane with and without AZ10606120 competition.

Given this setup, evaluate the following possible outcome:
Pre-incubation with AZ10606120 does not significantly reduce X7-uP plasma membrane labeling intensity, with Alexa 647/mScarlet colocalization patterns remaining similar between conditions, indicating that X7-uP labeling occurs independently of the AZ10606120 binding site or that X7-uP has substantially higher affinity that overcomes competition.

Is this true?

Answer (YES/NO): NO